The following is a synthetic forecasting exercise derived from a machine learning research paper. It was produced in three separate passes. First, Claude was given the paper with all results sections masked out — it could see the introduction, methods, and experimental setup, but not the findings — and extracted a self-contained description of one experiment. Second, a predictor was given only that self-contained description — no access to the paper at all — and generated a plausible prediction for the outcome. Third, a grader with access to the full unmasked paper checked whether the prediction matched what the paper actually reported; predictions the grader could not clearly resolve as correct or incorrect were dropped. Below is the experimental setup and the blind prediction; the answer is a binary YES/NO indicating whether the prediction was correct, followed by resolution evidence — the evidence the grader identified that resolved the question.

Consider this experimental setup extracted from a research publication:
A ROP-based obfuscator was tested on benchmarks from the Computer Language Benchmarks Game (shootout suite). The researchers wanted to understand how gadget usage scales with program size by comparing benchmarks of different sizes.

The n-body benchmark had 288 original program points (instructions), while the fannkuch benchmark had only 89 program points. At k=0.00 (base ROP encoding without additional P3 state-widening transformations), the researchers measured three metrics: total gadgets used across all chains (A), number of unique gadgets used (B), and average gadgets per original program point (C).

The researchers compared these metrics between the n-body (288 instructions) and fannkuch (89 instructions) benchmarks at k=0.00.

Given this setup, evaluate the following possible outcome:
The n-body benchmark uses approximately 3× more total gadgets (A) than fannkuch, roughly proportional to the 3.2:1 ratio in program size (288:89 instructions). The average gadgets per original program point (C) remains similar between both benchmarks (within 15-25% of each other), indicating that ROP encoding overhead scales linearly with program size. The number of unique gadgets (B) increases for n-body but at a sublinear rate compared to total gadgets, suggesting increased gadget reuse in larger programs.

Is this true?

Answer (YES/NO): NO